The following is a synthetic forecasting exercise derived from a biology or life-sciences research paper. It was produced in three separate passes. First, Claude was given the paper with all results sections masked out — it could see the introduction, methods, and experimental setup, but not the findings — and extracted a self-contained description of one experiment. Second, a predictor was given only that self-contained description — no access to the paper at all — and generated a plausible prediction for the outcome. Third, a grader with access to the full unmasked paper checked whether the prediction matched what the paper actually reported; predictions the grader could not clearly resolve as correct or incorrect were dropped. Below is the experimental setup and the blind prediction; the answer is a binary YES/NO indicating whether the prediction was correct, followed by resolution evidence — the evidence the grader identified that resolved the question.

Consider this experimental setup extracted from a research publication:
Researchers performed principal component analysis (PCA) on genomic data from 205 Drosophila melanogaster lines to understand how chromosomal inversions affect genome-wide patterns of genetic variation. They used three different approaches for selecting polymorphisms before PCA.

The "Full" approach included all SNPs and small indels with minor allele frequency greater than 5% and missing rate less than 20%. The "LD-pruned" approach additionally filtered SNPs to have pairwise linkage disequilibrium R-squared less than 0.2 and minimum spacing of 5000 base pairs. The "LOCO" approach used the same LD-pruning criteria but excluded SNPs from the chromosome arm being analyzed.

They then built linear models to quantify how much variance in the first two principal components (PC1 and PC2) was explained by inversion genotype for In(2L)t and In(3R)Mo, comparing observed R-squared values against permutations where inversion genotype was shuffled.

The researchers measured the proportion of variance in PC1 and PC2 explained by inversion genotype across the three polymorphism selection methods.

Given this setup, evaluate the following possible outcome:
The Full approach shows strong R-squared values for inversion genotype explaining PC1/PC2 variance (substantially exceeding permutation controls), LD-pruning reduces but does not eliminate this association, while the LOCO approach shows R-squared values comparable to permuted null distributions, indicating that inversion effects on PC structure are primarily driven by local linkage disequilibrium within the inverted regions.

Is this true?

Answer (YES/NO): YES